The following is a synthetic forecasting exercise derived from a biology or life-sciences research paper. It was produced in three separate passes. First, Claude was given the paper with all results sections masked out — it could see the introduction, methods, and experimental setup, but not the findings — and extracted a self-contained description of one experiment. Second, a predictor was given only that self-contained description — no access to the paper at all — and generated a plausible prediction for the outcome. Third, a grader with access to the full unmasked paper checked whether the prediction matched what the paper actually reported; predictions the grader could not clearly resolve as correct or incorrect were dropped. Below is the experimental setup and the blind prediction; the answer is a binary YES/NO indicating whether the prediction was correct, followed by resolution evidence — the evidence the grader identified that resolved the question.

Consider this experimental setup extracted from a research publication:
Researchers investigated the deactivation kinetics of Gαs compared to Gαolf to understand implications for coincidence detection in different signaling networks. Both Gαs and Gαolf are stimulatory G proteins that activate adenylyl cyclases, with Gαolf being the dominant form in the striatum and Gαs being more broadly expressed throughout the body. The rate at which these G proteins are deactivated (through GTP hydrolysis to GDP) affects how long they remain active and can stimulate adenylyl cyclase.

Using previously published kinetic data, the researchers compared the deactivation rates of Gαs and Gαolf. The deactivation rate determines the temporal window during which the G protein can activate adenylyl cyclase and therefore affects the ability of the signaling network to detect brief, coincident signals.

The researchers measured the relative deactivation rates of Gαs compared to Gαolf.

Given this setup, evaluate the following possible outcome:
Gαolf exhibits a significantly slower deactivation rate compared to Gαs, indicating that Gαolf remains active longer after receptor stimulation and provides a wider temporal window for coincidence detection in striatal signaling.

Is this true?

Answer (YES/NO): NO